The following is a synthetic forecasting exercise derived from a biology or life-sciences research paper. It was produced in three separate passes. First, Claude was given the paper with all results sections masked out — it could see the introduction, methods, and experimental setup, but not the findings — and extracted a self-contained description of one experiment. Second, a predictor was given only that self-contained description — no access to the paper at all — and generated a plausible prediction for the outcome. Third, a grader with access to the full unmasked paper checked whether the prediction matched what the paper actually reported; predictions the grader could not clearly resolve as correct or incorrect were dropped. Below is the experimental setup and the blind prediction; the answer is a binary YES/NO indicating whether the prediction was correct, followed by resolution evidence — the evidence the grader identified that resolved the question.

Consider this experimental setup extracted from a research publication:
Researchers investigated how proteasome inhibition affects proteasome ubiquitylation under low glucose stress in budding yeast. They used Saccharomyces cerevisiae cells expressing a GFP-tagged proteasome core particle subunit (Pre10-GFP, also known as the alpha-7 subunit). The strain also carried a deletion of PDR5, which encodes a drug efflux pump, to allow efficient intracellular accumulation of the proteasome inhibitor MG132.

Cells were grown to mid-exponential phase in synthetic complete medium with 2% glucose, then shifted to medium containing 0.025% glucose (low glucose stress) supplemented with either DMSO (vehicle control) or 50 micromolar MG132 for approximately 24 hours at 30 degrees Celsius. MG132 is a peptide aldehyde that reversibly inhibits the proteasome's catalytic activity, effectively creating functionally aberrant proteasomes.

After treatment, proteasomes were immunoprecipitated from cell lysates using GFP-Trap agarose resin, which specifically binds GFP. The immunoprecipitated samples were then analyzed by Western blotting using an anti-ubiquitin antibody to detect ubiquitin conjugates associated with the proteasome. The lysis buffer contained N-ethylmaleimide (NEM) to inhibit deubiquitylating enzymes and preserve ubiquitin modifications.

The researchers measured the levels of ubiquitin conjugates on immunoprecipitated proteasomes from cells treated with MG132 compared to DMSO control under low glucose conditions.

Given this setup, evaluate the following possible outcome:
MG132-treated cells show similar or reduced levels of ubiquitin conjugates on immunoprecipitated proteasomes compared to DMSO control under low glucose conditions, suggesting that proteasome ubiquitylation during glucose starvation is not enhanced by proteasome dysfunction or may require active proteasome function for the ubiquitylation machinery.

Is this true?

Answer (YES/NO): NO